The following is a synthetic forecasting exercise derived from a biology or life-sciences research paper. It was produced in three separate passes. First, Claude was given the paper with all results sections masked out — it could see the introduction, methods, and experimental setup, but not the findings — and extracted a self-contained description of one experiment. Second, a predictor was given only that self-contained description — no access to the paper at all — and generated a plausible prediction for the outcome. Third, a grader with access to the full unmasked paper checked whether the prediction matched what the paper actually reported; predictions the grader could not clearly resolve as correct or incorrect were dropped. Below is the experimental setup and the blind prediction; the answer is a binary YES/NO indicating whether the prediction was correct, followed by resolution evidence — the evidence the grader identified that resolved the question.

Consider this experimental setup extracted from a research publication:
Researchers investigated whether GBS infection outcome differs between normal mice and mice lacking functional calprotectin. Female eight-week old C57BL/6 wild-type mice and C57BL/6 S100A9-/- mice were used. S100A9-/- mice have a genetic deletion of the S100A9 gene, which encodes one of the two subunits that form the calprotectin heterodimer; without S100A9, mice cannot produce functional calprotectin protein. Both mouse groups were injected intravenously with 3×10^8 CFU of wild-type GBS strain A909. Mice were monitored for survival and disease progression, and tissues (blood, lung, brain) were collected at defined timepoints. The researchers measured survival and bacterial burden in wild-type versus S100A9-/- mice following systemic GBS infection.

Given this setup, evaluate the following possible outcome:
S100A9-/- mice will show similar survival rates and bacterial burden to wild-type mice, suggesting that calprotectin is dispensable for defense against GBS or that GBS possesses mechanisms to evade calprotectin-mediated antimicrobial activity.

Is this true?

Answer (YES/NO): NO